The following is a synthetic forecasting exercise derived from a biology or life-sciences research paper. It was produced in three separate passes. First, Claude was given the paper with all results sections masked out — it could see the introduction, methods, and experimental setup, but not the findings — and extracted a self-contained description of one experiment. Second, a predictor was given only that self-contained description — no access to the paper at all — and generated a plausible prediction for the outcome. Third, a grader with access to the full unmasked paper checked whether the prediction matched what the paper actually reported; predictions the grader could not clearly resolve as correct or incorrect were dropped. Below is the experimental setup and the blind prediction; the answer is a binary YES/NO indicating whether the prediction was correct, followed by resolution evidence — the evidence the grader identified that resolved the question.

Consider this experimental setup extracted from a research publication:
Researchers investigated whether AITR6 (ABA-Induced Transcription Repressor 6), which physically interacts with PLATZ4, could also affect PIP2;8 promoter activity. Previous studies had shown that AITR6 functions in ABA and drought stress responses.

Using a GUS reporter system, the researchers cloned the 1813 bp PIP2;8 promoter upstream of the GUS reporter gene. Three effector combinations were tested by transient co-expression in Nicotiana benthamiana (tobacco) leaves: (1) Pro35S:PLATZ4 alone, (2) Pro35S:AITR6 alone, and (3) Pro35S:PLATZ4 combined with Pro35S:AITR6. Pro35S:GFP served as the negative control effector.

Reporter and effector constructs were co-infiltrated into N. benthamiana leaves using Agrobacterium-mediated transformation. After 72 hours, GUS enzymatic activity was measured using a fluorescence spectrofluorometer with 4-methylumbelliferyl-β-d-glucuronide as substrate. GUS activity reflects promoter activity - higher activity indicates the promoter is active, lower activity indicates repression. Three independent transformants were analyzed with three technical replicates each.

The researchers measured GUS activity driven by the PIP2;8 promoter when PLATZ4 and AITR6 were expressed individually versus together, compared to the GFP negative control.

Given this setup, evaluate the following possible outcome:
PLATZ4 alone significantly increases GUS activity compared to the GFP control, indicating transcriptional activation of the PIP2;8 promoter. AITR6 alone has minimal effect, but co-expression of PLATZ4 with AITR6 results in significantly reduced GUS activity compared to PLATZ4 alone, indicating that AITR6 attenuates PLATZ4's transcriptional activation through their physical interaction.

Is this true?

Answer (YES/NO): NO